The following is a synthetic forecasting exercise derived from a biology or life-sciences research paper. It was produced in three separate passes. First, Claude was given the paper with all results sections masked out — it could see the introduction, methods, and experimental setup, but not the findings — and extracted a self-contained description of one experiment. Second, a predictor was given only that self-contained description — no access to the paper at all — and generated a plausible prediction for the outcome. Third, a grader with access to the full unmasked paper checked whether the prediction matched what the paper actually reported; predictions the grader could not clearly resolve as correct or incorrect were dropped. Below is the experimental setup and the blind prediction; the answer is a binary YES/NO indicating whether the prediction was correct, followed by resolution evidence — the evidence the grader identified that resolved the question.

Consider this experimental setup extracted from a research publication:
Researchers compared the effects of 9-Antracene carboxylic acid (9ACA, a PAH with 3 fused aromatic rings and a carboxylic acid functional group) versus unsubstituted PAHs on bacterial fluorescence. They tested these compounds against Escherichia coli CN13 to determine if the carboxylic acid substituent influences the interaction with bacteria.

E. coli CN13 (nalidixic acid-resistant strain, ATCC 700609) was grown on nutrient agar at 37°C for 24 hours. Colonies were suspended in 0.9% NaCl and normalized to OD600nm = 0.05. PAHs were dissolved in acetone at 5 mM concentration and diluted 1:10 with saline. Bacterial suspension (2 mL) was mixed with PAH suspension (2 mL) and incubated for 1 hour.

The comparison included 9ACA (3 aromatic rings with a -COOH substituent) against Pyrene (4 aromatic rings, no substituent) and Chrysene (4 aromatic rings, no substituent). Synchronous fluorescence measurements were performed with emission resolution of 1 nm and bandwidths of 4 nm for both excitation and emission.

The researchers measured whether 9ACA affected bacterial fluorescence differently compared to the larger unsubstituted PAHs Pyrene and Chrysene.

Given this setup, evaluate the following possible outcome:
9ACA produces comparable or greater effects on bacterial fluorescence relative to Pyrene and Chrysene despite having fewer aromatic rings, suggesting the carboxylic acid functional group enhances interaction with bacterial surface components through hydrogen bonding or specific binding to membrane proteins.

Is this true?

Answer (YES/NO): YES